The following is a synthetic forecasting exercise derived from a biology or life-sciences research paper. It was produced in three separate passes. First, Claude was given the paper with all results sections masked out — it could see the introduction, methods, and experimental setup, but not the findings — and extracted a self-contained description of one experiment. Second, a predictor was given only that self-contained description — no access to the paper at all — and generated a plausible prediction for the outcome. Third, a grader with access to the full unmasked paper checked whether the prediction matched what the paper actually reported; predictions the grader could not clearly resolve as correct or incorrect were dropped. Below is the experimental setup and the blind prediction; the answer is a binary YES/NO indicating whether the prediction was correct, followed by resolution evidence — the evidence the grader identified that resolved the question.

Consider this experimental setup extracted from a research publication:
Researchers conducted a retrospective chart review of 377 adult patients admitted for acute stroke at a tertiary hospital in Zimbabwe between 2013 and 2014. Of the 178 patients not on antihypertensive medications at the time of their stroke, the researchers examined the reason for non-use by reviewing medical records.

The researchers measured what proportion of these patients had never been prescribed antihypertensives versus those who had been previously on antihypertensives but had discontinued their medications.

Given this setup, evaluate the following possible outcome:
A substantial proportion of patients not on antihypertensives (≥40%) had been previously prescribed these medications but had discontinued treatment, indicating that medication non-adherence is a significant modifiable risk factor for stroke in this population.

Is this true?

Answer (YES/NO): NO